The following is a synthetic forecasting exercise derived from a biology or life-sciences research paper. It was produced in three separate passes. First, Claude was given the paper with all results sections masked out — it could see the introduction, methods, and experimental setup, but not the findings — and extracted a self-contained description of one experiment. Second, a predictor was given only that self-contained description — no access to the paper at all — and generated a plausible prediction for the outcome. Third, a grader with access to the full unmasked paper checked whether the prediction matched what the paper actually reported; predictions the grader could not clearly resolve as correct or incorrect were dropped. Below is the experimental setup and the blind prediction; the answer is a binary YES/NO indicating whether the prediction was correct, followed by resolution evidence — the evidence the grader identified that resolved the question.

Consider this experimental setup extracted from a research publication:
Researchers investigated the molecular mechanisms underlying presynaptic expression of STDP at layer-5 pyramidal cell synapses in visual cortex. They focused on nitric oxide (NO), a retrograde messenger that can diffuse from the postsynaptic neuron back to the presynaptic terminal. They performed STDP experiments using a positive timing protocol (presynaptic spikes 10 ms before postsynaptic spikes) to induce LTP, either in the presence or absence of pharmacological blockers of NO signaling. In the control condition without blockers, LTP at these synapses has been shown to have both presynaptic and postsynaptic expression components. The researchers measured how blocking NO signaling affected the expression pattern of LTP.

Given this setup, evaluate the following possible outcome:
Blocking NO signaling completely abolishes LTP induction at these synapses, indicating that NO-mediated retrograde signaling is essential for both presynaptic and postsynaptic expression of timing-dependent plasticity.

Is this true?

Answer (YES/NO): NO